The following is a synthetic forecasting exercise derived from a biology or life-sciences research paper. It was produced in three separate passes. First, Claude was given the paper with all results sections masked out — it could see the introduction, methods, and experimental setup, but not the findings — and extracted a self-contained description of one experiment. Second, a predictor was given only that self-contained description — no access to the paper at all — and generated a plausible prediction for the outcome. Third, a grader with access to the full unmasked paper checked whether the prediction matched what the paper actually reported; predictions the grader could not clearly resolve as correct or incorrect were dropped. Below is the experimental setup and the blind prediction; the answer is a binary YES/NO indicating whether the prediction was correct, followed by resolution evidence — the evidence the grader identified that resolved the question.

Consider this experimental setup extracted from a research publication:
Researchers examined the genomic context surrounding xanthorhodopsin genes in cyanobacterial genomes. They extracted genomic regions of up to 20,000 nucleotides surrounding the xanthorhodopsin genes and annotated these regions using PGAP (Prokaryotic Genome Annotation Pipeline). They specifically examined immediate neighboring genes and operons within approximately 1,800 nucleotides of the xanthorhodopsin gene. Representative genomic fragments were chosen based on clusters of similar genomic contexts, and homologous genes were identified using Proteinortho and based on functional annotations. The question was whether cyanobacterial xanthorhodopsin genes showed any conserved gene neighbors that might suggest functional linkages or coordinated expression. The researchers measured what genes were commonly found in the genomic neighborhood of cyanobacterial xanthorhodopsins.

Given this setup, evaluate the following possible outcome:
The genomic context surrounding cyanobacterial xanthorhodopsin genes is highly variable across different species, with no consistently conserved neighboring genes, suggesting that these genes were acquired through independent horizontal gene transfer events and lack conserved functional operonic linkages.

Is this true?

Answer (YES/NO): NO